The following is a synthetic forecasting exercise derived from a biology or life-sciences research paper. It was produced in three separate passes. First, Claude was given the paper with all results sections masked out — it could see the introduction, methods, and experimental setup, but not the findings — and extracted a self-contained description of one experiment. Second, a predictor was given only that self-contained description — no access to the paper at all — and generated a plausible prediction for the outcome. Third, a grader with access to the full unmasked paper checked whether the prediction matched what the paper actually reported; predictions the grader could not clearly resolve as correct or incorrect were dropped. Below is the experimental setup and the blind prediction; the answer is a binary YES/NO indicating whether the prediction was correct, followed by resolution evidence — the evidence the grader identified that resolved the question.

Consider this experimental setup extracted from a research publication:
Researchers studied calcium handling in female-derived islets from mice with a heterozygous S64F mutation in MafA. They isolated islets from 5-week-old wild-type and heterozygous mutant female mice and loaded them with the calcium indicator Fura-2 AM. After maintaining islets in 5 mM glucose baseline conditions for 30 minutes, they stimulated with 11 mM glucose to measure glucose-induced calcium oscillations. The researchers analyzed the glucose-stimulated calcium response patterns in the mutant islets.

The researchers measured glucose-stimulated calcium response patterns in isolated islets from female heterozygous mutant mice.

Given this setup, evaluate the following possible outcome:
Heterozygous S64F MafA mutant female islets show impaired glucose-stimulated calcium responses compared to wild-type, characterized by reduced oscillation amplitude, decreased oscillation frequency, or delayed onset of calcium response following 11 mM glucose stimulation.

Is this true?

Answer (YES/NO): NO